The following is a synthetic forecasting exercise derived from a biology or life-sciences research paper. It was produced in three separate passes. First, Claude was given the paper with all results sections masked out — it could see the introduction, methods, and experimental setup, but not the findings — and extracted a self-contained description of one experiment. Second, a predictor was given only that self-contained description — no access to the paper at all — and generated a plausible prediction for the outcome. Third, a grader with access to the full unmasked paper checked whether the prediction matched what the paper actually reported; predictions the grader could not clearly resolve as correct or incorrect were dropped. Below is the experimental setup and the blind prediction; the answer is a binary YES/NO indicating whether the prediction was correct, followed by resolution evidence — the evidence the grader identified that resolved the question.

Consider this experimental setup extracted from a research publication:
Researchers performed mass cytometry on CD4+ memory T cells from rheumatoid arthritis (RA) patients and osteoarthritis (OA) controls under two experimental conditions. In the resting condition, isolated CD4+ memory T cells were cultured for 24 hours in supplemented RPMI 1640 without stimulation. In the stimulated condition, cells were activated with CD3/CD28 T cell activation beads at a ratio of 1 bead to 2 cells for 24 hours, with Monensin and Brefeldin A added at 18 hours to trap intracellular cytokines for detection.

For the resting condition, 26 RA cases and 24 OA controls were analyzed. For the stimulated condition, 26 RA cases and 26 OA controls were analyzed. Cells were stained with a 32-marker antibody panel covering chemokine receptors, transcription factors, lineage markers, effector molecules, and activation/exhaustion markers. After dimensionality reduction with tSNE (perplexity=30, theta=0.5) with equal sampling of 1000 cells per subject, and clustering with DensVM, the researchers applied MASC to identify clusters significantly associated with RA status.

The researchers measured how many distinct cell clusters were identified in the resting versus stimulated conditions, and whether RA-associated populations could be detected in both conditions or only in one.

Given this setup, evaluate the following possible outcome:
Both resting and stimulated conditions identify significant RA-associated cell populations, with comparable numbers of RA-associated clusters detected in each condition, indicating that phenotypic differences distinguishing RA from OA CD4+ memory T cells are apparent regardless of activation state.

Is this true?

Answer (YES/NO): NO